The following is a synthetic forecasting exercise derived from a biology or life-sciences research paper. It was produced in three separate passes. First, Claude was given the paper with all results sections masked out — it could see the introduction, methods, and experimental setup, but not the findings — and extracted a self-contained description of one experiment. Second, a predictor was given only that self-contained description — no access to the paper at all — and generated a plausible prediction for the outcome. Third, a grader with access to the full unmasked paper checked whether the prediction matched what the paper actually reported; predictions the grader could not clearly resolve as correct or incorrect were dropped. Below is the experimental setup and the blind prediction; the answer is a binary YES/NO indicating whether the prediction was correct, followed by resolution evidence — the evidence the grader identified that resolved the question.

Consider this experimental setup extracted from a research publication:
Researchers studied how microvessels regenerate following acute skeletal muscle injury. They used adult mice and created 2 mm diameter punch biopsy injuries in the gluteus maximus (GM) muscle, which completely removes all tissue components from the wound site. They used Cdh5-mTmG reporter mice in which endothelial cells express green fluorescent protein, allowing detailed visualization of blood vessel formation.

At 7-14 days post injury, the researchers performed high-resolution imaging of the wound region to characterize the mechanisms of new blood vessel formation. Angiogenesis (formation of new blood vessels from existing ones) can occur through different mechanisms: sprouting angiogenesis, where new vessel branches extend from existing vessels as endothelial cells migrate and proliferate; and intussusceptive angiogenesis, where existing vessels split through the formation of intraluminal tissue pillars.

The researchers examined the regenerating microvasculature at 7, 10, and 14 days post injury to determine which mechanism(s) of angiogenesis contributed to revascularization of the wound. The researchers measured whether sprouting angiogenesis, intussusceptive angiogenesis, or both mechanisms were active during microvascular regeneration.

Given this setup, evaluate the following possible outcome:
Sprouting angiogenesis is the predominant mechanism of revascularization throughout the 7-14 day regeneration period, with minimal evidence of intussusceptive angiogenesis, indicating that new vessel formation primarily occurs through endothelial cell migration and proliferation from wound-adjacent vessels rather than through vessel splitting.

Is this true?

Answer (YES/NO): NO